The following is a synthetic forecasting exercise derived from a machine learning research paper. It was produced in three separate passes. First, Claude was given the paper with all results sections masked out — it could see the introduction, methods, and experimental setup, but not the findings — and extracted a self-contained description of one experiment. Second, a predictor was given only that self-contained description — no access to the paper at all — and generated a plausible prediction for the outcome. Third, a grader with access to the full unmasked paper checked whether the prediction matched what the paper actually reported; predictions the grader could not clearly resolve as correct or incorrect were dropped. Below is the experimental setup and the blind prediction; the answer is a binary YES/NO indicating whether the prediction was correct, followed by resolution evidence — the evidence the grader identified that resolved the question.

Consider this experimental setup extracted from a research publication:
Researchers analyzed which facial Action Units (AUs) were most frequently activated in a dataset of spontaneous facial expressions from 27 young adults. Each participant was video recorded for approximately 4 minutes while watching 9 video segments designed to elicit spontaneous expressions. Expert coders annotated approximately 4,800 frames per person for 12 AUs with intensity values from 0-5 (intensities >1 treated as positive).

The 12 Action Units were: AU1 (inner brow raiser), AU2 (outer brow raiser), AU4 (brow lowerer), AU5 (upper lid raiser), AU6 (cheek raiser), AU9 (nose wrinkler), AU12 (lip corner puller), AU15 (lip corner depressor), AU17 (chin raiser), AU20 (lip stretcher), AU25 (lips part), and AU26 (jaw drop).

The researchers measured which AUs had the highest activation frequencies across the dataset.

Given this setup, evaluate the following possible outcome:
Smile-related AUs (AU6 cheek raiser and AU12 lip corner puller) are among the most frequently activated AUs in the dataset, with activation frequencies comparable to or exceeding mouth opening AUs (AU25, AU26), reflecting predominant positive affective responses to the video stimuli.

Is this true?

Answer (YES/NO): NO